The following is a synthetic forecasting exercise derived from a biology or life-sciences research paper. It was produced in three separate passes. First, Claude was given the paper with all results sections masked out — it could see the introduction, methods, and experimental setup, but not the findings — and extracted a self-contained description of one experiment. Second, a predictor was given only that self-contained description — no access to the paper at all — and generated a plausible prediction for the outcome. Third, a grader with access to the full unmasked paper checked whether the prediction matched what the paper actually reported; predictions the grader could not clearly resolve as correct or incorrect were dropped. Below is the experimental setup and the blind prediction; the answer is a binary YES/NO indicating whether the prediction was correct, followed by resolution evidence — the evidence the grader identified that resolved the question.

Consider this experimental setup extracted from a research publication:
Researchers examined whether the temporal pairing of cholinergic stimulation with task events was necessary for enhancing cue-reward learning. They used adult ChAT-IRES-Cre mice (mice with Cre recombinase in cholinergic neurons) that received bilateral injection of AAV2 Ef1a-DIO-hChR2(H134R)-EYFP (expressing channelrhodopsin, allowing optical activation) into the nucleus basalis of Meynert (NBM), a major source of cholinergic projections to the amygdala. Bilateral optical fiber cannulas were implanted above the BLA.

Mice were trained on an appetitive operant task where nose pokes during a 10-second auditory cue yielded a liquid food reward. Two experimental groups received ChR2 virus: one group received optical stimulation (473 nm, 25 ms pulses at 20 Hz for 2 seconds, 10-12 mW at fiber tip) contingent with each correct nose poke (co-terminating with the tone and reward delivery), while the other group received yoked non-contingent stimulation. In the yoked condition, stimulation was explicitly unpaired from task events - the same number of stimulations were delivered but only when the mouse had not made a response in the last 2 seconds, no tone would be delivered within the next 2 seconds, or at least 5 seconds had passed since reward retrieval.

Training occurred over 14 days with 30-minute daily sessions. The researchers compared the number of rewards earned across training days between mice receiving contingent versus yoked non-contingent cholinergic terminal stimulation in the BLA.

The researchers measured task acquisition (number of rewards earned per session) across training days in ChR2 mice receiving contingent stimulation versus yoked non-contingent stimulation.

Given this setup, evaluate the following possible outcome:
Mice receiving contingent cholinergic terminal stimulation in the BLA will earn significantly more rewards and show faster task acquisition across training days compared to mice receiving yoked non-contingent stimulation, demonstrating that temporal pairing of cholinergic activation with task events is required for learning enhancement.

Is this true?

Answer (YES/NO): NO